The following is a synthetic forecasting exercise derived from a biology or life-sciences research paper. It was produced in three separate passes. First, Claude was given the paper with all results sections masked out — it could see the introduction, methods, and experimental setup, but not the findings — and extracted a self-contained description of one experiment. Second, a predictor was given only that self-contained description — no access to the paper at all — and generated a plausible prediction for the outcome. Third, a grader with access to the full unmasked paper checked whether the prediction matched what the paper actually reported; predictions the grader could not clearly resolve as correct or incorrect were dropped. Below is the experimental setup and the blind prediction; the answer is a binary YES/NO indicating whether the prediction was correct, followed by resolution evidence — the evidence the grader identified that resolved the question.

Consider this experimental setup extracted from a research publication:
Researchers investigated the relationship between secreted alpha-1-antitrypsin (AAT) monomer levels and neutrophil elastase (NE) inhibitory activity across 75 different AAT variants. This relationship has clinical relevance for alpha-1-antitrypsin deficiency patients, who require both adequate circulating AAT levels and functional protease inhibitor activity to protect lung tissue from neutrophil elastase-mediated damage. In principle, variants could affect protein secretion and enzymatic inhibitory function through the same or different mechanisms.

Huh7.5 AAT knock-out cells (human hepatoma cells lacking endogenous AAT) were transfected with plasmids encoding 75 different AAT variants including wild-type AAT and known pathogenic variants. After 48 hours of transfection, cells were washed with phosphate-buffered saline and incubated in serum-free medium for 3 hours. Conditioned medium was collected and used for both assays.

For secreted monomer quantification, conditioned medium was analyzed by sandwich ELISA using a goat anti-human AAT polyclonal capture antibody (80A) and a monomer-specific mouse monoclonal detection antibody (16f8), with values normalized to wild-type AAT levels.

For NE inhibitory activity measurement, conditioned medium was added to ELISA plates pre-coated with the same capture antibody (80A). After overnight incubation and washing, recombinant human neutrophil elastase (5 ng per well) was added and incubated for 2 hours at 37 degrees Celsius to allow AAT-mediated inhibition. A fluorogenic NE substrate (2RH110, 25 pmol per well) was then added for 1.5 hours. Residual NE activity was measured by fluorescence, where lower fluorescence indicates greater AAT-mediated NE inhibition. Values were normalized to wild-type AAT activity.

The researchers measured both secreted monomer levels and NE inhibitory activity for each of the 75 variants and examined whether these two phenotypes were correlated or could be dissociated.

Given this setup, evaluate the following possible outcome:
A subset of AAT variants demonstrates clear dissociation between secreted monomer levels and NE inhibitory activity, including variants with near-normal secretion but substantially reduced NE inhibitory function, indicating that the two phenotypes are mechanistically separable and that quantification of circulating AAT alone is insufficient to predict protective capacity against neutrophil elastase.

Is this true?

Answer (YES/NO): NO